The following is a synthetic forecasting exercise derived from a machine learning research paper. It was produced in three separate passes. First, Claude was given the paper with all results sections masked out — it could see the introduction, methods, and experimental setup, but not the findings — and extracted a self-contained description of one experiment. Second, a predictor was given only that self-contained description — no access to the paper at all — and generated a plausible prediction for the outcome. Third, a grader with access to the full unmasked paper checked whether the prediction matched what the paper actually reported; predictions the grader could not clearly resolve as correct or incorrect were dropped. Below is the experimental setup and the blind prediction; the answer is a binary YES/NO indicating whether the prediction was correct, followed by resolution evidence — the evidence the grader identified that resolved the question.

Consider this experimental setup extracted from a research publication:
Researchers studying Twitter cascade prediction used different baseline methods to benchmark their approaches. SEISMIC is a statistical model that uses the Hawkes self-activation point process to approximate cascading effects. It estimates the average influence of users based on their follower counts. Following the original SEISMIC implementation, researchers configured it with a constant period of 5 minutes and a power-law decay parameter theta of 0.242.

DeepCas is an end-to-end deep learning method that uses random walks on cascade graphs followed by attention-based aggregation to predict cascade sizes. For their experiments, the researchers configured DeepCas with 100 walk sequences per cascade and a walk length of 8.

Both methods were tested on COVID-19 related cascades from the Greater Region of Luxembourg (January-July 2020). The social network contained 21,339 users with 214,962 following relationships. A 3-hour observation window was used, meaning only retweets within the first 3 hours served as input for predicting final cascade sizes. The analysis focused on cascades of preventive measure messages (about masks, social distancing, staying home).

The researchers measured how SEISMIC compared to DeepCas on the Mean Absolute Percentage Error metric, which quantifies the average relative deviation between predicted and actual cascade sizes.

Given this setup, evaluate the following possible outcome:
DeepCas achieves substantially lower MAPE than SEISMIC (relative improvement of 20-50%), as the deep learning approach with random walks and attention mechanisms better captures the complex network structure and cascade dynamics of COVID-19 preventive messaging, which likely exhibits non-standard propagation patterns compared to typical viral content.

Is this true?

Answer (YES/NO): YES